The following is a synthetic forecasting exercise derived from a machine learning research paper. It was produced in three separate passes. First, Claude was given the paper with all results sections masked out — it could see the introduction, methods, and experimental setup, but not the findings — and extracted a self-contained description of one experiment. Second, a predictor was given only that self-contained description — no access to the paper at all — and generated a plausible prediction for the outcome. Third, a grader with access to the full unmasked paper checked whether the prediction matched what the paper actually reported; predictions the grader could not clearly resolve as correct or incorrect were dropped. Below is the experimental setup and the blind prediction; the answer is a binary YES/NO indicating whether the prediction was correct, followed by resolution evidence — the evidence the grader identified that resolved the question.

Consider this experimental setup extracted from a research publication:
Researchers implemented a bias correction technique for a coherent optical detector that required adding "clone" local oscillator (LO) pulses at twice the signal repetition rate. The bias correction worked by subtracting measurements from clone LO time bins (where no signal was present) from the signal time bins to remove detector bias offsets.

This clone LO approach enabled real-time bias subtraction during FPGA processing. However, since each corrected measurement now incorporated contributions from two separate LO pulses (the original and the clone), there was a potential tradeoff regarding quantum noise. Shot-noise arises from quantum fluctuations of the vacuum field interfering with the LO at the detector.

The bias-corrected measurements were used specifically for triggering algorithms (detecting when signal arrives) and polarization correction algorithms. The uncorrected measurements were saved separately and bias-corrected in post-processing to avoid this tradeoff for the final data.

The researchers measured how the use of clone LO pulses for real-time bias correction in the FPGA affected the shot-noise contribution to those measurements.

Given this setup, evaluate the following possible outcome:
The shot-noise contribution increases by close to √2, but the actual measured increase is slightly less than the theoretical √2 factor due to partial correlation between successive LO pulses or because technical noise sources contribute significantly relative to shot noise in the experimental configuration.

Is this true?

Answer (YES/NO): NO